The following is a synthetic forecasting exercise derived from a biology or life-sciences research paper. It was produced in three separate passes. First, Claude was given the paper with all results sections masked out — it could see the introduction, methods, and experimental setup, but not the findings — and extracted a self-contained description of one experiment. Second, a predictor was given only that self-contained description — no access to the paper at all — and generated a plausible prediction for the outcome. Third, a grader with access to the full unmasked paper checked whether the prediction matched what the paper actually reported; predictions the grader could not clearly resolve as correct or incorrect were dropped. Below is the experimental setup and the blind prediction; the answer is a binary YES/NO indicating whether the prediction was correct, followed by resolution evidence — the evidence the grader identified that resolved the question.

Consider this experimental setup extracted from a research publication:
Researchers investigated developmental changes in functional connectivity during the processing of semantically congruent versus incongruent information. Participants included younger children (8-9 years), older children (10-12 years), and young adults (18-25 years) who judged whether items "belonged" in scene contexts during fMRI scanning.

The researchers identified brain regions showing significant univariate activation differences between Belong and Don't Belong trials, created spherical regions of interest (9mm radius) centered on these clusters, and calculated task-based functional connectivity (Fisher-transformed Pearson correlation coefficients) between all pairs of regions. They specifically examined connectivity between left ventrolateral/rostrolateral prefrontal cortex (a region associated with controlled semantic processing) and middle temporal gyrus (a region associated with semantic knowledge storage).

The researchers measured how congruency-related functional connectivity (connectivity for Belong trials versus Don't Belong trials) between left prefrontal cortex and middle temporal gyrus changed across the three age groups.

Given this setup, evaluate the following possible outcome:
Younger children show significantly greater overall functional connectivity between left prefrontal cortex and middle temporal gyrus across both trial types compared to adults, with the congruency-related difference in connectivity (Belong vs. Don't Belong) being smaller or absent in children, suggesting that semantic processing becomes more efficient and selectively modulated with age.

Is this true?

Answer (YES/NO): NO